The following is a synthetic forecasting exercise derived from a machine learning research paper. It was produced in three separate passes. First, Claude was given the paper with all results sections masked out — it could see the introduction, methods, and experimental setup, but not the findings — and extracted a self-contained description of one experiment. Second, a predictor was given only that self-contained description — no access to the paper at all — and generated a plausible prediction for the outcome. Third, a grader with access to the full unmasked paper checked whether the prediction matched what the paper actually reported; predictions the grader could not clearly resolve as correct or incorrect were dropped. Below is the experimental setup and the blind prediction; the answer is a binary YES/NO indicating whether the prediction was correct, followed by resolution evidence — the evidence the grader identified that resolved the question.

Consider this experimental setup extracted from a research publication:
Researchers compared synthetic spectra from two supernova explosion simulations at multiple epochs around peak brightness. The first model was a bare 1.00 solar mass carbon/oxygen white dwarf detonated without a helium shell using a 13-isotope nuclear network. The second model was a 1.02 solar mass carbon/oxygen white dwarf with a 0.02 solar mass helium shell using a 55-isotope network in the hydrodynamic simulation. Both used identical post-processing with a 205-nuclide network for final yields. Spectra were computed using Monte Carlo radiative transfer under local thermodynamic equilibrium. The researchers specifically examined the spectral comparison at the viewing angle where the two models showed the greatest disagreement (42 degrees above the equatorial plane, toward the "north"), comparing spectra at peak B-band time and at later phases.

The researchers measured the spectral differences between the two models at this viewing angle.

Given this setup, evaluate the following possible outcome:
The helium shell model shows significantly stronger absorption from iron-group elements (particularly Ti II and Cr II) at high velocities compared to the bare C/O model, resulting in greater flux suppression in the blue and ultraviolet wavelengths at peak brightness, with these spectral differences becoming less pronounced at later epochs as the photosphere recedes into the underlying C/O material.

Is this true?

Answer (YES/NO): NO